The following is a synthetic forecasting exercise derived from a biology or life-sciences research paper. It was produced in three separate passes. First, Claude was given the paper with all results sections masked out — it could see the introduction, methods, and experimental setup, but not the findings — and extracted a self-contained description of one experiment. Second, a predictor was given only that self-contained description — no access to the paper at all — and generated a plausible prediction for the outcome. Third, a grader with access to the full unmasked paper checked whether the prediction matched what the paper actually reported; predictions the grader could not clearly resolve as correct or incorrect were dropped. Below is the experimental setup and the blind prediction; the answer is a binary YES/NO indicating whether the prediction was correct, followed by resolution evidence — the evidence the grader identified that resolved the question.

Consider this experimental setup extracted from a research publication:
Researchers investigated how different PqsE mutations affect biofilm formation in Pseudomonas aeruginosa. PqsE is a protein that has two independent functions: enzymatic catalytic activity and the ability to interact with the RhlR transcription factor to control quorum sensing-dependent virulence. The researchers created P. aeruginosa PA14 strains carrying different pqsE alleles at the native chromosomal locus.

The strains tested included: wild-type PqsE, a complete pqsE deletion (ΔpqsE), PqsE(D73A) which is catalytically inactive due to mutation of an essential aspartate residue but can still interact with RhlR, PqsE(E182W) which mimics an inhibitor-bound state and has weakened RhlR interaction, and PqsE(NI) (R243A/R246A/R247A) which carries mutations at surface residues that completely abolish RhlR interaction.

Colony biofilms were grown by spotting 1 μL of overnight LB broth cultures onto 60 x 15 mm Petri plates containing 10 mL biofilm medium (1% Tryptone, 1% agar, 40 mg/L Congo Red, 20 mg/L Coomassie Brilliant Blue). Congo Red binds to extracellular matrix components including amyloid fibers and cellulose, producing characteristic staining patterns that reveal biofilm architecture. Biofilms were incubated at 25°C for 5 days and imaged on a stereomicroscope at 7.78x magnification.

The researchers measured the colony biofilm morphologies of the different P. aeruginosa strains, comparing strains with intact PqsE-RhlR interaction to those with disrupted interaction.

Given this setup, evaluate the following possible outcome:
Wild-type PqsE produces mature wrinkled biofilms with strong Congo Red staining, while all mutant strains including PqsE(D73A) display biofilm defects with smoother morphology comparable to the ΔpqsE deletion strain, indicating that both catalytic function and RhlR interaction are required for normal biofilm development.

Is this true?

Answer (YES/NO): NO